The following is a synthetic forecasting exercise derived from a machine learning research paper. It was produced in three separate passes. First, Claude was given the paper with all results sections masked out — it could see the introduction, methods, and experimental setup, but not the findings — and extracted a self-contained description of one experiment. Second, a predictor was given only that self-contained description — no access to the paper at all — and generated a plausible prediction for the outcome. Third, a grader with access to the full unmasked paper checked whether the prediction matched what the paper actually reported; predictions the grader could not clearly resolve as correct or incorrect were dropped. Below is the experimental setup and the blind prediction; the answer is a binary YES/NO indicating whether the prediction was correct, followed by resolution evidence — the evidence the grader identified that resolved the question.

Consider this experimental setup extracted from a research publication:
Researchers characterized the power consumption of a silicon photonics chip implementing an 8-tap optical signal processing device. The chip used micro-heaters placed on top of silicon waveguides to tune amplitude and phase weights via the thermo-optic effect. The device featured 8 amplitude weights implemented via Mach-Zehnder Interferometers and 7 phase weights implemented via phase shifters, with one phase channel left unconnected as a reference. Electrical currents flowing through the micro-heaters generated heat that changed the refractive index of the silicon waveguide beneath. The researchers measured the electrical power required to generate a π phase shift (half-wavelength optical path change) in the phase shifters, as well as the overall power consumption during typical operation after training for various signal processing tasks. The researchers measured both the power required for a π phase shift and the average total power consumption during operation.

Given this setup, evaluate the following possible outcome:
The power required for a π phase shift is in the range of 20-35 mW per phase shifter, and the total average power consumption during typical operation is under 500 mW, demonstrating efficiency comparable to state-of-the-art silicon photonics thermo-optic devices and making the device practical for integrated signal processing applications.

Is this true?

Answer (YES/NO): YES